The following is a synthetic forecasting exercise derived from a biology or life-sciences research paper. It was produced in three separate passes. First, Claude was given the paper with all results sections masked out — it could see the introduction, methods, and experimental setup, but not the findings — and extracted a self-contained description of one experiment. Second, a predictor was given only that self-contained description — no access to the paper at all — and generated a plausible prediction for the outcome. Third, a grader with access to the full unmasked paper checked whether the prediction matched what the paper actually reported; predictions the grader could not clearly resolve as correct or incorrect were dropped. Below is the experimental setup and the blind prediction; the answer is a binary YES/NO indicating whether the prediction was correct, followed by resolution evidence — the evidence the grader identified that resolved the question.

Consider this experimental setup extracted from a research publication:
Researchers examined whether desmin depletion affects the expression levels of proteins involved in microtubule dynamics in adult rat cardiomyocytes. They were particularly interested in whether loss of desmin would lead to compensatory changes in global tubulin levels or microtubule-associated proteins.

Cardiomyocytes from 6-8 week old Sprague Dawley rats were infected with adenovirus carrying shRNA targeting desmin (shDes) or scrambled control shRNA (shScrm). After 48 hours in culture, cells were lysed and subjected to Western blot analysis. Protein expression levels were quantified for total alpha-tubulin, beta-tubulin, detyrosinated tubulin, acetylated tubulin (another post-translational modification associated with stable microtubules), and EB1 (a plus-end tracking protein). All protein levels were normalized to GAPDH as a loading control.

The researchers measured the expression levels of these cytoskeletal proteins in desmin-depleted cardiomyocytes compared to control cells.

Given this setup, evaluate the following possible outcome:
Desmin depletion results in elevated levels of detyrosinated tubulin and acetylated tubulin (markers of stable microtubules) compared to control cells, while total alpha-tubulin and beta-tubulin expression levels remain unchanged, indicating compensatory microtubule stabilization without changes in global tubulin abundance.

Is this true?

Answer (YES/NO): NO